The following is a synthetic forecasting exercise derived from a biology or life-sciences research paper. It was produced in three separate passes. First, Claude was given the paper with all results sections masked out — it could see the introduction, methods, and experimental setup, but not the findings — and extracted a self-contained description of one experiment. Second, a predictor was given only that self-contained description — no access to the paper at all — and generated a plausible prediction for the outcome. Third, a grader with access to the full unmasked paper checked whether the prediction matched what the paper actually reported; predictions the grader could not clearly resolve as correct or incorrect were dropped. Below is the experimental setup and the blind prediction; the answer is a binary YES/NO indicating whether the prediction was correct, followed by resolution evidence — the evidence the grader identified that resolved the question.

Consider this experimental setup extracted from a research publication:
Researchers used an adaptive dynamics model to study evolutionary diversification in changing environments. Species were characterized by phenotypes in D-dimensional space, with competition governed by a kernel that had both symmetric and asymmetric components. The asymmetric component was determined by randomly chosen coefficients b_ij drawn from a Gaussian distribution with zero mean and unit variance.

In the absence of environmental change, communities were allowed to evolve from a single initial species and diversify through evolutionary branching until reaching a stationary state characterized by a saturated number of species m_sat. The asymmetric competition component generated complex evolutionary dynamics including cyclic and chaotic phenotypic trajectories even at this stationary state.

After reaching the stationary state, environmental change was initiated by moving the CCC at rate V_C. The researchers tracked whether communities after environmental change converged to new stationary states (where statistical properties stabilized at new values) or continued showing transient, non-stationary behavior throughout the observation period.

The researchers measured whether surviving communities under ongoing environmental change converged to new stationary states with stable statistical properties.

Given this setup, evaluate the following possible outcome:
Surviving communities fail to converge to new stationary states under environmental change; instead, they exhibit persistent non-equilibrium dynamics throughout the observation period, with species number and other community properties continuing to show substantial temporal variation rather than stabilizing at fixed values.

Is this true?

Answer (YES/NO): NO